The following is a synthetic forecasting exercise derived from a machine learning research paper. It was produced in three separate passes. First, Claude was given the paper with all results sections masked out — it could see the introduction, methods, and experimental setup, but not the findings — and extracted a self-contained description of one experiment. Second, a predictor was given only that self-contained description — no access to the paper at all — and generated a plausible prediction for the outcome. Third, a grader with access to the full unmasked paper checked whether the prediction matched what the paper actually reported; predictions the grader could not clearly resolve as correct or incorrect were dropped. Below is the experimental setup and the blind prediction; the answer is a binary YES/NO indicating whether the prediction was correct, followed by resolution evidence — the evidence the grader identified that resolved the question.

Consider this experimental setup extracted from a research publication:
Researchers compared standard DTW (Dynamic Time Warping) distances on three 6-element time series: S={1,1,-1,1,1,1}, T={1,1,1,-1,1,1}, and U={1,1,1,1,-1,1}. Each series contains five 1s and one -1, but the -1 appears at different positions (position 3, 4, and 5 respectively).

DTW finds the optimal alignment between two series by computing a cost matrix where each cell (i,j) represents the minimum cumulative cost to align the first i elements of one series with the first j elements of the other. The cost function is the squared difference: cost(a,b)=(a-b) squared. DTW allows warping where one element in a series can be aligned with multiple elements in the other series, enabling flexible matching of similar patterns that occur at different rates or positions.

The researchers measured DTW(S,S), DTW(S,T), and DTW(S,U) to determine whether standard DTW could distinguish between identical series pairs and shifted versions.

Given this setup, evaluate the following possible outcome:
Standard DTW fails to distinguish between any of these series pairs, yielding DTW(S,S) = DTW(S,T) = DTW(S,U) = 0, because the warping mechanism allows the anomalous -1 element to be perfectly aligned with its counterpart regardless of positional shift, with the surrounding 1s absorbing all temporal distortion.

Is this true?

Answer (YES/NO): YES